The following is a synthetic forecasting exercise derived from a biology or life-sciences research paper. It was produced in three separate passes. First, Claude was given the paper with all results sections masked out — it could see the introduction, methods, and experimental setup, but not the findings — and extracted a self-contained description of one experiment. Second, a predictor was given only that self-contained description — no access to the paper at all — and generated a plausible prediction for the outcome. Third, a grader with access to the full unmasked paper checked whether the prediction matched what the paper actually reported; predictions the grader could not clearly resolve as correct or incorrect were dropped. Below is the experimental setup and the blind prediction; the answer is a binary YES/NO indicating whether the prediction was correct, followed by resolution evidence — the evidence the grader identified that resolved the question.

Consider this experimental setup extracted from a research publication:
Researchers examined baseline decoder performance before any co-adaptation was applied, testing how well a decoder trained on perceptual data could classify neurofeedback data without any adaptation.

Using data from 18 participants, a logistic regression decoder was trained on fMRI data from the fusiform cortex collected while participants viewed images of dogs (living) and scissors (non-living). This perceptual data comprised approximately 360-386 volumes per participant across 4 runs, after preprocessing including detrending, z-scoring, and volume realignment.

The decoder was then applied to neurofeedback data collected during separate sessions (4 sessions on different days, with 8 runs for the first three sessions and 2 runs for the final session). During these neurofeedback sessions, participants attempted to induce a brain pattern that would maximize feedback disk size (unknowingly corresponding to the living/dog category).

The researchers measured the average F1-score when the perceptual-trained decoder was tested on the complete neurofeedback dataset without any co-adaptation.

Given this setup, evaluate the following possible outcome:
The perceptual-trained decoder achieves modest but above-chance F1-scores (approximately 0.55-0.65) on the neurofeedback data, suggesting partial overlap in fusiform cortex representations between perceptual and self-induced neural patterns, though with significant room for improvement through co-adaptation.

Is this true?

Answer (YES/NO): NO